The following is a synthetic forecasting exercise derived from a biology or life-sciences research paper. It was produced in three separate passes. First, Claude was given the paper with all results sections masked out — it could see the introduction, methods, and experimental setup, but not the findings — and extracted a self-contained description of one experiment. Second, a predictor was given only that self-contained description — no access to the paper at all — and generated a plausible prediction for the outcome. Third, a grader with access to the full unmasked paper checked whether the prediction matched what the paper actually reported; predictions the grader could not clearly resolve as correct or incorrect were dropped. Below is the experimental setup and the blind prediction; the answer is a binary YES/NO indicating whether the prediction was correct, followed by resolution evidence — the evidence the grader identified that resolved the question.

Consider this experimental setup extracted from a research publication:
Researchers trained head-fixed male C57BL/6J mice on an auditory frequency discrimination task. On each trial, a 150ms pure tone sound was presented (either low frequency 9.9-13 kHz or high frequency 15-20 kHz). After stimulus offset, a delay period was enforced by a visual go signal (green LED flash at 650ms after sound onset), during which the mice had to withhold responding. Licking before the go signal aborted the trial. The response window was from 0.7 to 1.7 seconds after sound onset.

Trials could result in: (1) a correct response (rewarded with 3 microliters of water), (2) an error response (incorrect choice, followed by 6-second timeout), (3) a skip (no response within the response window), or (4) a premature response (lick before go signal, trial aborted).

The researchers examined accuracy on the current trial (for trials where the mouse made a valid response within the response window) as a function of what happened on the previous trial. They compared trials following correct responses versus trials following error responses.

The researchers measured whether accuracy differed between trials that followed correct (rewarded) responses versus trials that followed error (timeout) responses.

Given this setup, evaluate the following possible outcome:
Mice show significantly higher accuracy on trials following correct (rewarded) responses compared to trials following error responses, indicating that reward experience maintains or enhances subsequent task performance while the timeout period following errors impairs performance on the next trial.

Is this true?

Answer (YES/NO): NO